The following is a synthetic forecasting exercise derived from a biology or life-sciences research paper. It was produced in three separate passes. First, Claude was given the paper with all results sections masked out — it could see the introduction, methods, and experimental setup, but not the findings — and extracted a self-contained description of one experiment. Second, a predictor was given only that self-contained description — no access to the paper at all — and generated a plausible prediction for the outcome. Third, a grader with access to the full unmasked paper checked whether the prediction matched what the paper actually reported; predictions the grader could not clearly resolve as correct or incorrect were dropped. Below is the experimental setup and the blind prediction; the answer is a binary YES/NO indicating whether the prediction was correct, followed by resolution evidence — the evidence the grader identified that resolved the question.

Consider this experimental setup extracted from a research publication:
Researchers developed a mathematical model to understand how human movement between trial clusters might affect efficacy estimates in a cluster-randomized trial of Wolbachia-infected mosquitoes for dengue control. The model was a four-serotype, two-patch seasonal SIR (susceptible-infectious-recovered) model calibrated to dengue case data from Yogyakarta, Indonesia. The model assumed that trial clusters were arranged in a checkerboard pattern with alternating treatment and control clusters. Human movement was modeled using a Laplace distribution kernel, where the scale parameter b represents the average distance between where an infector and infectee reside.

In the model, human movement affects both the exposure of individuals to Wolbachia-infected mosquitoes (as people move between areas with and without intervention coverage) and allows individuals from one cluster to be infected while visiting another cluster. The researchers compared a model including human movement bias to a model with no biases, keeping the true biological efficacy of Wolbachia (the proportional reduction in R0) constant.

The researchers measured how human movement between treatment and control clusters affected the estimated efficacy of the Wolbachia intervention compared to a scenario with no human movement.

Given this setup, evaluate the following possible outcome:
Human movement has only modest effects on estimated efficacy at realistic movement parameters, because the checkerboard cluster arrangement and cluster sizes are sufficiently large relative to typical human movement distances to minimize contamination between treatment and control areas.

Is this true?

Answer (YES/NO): YES